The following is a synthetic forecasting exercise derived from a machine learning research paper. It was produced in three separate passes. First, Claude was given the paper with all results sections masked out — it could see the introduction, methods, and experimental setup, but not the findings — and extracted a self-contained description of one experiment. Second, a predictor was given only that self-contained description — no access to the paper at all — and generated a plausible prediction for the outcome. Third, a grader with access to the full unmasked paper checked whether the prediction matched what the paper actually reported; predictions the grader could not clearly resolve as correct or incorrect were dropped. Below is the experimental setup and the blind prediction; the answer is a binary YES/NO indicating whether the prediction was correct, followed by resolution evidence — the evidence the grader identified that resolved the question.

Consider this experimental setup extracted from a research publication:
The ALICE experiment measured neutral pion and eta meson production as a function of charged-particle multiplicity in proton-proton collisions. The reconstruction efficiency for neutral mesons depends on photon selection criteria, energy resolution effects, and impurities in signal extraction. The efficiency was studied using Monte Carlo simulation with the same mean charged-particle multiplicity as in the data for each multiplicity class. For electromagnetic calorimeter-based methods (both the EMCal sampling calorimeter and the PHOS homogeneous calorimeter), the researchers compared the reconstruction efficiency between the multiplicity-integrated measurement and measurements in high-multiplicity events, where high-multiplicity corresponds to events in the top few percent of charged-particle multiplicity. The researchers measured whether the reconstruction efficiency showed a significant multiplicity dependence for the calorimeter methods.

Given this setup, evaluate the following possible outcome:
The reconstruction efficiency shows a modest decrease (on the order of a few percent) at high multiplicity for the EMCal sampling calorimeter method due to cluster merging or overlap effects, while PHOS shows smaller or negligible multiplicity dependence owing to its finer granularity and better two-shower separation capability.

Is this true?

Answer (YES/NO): NO